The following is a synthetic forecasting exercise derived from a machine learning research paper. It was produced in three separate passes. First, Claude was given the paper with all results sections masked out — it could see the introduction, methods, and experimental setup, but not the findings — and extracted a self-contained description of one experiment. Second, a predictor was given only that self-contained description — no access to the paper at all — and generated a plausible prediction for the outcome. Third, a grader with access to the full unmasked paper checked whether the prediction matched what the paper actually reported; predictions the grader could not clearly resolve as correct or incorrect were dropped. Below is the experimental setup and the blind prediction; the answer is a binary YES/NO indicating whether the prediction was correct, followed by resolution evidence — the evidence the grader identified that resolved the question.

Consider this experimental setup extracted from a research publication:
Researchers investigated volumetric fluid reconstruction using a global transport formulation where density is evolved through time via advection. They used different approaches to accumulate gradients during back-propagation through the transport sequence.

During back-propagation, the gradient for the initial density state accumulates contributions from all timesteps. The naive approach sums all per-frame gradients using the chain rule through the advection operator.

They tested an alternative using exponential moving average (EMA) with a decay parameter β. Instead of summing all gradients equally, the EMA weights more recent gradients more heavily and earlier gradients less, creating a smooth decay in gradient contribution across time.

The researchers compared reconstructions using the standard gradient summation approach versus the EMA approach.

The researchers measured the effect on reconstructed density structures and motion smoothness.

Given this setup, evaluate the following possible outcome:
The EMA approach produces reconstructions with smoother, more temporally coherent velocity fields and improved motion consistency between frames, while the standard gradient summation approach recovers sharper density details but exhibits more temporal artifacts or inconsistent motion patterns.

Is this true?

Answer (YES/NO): NO